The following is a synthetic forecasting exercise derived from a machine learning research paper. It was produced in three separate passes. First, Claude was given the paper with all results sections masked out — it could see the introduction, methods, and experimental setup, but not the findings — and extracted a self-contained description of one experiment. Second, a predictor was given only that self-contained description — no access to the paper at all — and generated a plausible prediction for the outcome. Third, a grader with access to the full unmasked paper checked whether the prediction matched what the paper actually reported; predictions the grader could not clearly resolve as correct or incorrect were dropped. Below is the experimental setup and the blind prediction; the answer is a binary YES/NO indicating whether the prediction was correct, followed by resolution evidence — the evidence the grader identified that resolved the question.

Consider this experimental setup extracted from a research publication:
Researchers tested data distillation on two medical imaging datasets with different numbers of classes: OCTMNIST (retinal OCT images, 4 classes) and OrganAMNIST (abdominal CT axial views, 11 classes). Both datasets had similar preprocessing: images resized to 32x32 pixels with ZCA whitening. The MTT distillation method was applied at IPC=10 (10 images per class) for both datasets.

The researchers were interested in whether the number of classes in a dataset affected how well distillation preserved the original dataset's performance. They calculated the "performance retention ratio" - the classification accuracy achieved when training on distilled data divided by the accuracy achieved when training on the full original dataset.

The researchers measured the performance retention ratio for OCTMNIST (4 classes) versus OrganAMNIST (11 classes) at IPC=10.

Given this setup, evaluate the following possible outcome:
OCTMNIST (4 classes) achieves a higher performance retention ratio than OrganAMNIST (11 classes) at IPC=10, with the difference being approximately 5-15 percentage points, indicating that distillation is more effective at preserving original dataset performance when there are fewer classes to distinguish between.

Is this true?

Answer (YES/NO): NO